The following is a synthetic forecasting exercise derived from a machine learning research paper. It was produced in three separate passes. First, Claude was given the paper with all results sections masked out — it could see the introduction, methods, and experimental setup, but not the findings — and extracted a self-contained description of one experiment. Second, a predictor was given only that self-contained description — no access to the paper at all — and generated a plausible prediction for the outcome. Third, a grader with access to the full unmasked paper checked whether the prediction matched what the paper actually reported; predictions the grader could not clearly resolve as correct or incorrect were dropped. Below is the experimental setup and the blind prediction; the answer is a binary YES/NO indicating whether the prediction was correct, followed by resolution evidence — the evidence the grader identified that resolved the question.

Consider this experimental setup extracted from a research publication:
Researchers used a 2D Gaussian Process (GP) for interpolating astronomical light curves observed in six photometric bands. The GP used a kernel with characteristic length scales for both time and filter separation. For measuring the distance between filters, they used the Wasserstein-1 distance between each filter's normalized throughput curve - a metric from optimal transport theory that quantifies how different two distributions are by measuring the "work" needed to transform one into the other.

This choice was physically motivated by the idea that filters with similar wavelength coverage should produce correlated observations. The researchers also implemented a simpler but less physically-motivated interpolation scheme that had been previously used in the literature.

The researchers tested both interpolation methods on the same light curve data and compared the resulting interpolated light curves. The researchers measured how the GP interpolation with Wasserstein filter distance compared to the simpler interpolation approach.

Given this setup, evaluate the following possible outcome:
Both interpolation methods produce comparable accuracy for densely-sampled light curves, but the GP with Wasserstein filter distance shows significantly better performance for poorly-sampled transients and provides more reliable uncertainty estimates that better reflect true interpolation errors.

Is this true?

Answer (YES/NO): NO